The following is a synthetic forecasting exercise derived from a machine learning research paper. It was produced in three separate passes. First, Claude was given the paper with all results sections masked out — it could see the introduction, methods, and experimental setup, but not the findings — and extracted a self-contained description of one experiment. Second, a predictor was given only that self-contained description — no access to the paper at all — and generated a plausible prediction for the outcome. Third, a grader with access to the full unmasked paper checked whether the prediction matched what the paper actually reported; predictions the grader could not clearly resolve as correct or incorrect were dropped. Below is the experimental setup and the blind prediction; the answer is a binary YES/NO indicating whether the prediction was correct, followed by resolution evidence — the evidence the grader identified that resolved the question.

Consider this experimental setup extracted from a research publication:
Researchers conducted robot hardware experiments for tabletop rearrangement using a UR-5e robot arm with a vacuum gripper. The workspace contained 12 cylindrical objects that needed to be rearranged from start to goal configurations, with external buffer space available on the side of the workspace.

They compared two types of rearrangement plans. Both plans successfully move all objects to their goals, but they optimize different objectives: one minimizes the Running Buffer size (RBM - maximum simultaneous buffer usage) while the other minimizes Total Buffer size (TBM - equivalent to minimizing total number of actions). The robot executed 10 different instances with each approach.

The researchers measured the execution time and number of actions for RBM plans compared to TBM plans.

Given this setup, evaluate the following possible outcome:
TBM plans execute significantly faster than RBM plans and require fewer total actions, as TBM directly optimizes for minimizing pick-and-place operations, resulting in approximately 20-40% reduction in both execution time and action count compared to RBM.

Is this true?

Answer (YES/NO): NO